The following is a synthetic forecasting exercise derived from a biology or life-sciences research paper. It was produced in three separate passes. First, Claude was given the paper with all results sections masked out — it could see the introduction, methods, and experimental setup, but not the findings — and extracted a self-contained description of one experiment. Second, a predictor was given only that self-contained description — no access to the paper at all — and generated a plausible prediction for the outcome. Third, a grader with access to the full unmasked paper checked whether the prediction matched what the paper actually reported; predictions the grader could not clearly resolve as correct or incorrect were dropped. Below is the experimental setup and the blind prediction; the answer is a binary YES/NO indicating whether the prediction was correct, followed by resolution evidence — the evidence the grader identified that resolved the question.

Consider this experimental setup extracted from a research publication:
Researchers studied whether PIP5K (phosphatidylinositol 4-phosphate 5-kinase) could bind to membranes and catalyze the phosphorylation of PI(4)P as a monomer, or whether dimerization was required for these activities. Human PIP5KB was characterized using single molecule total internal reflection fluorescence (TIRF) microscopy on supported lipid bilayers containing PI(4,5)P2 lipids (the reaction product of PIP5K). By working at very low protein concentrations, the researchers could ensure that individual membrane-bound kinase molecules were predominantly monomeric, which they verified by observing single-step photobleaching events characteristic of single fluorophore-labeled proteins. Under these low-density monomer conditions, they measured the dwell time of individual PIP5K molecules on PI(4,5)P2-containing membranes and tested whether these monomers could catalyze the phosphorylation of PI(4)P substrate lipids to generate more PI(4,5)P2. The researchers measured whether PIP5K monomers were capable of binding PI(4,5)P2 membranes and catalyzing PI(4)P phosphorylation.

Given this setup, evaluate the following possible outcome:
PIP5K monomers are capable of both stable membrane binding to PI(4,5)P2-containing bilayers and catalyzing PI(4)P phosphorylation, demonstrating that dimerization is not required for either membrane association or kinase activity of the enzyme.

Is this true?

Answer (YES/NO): YES